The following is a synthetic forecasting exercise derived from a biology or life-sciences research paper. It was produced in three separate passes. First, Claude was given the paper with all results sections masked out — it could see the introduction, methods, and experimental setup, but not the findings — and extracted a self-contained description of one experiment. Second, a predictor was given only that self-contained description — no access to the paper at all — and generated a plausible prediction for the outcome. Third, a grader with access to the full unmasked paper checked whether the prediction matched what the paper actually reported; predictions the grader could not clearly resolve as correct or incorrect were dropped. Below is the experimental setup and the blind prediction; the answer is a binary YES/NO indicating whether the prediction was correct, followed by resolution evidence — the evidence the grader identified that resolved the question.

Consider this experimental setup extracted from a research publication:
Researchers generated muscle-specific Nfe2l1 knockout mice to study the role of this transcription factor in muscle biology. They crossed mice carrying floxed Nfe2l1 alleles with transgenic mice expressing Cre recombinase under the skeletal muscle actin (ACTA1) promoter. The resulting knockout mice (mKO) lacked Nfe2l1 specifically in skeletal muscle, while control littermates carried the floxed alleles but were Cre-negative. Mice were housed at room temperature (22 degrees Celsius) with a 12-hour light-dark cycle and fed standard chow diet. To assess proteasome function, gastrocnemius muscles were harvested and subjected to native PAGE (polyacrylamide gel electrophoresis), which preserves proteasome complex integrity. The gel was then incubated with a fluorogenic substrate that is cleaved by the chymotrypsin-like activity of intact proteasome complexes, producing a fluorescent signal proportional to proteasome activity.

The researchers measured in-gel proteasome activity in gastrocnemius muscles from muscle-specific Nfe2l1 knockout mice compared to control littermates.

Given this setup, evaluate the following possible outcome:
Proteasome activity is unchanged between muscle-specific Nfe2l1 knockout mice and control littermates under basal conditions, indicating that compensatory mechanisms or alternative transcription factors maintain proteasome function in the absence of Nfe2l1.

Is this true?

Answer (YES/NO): NO